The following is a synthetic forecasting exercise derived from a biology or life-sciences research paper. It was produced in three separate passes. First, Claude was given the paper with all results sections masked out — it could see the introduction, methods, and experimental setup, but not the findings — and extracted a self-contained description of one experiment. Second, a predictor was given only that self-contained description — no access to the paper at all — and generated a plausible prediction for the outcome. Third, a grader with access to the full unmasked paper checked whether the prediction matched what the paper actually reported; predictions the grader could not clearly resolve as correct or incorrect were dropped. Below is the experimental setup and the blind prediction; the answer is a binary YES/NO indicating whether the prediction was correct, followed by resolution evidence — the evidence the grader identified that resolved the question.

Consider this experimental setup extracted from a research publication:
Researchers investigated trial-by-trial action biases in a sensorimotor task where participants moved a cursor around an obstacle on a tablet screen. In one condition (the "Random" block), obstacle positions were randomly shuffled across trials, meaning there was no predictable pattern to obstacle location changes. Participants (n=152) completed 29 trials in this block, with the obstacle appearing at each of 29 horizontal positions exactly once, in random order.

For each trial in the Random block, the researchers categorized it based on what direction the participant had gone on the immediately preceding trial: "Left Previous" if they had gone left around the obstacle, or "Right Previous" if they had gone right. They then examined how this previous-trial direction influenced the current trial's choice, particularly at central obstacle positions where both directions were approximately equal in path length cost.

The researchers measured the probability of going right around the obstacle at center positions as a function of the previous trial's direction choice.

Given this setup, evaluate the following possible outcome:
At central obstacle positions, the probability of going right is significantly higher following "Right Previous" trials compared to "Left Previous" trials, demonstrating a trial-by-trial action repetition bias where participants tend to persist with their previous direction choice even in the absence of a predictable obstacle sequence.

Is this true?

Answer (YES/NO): YES